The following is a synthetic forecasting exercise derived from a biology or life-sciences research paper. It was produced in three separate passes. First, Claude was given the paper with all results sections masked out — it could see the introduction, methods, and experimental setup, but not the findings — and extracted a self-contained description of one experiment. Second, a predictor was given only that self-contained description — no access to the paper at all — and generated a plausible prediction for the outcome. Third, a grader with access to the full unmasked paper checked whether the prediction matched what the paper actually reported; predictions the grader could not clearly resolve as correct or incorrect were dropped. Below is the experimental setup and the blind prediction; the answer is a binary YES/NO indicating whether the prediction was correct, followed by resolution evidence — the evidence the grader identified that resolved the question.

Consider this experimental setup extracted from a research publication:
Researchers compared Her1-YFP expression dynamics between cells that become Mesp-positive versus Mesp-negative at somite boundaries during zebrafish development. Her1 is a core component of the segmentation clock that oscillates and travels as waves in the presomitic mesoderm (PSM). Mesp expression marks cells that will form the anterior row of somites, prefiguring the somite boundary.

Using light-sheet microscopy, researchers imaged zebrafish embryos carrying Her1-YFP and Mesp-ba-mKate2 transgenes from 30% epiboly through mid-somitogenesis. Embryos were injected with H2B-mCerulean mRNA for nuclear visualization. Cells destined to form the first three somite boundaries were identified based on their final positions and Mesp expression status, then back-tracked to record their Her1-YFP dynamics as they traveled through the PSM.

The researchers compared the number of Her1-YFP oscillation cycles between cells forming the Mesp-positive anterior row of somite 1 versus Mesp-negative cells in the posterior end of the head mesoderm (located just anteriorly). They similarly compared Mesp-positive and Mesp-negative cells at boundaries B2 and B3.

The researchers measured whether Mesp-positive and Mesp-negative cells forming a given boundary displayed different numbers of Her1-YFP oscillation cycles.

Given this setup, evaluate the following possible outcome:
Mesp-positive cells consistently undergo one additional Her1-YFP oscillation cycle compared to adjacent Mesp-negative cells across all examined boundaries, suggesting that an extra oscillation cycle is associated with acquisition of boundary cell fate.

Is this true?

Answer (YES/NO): NO